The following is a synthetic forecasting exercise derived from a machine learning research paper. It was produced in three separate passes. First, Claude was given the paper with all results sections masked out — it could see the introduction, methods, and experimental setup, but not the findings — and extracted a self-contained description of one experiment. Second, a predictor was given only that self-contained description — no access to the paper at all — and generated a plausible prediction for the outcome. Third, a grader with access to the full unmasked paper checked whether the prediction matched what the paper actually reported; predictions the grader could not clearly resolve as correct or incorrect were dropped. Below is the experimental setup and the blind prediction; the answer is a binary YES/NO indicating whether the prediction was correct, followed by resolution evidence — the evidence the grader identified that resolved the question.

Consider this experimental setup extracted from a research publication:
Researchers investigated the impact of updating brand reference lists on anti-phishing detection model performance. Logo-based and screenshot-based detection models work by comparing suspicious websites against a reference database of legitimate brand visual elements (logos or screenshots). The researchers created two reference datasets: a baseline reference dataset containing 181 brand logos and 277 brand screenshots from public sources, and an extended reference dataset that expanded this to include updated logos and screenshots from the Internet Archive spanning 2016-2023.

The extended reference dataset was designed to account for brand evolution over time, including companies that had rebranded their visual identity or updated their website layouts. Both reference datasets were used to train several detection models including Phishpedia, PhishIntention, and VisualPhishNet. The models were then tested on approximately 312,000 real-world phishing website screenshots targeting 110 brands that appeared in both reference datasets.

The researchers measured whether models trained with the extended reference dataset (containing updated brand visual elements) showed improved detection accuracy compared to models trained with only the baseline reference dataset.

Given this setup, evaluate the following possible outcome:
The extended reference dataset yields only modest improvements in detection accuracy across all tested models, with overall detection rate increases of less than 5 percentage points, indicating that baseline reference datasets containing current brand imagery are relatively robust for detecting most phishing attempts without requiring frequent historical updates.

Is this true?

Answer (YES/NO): NO